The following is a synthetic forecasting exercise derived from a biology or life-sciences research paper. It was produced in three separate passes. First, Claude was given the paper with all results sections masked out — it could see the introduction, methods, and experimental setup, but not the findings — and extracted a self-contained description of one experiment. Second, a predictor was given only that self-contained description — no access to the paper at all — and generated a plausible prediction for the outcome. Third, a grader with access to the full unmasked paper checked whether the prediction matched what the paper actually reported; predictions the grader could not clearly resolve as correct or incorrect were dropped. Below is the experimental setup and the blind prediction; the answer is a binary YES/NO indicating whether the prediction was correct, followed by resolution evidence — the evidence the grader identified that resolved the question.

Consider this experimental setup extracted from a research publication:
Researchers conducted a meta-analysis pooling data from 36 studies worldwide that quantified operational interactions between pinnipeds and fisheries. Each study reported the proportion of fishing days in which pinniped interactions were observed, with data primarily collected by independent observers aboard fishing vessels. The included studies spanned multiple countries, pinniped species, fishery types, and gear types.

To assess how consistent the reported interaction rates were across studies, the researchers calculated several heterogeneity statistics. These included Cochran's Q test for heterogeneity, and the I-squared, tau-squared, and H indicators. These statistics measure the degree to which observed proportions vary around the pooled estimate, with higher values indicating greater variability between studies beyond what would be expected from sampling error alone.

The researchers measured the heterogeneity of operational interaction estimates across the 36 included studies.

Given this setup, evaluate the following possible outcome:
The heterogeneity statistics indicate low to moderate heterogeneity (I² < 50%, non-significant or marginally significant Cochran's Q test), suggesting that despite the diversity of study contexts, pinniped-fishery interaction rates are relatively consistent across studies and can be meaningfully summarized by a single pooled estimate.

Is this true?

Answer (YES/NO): NO